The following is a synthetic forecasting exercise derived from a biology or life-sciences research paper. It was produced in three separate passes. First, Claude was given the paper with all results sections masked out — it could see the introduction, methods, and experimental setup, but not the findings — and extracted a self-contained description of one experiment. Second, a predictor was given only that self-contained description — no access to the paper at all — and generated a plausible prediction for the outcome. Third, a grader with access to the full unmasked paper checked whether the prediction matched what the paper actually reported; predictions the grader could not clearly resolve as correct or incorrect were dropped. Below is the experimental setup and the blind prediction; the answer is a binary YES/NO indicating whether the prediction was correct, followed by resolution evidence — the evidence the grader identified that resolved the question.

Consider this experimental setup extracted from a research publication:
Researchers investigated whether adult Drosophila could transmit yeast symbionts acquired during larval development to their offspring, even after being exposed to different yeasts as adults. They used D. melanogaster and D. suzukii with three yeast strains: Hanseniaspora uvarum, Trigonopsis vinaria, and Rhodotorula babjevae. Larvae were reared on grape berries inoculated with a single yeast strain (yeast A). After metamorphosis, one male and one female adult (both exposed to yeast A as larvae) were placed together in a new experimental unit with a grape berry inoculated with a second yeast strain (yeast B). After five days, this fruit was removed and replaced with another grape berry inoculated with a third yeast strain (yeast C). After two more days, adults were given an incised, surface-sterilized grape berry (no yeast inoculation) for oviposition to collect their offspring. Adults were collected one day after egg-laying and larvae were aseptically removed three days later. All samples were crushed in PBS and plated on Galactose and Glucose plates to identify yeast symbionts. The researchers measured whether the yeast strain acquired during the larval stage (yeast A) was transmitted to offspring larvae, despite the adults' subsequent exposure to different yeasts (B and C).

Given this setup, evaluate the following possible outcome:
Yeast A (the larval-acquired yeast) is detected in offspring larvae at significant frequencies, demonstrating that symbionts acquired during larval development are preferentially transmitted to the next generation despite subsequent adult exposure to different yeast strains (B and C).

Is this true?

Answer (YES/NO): YES